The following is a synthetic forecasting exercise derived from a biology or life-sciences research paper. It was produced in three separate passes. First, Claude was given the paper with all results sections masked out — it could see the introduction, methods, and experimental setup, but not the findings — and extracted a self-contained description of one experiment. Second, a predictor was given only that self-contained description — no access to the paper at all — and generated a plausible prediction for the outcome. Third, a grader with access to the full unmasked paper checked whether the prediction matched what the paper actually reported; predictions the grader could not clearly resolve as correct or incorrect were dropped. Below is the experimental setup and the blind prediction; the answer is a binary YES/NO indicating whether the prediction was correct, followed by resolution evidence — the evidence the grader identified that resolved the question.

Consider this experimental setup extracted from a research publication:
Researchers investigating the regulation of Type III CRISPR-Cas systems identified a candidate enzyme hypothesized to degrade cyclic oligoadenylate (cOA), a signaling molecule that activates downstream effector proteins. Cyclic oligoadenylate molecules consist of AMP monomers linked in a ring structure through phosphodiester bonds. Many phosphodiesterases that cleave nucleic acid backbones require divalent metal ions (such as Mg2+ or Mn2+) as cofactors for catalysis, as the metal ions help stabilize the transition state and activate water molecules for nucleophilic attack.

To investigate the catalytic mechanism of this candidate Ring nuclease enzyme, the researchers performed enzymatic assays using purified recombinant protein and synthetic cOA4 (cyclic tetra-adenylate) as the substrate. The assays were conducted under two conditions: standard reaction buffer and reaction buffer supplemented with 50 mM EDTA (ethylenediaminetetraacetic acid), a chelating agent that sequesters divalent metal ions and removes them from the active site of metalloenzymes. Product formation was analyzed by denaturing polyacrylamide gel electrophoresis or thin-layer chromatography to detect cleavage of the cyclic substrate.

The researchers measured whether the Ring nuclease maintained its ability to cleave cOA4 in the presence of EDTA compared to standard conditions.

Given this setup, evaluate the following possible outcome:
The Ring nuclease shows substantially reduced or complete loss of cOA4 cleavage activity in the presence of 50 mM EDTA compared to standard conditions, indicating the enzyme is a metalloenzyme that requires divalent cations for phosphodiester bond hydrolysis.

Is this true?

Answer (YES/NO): NO